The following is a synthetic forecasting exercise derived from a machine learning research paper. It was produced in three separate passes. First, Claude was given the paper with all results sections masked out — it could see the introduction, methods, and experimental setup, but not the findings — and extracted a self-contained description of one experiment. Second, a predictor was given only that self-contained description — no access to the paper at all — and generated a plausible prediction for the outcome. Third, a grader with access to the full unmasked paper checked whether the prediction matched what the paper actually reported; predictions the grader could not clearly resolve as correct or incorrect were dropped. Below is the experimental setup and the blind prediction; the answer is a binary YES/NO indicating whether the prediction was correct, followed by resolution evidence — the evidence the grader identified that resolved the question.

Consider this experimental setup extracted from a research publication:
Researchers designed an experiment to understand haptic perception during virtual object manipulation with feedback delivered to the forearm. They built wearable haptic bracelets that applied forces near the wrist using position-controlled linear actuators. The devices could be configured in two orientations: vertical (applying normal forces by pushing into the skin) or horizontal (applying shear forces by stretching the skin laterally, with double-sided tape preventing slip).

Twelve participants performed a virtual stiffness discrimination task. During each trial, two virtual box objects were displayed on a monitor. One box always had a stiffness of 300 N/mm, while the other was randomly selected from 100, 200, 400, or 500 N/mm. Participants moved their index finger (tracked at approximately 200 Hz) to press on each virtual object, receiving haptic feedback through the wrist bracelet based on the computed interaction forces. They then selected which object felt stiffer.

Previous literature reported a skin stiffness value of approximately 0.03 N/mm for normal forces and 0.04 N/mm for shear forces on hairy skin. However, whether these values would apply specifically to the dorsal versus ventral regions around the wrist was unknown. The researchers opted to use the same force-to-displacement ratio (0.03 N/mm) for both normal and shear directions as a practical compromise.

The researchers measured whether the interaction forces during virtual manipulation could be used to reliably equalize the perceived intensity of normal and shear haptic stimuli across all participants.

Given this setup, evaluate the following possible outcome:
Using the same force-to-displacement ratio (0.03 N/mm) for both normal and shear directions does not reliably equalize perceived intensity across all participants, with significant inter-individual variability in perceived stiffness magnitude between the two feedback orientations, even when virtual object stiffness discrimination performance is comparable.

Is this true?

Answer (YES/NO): YES